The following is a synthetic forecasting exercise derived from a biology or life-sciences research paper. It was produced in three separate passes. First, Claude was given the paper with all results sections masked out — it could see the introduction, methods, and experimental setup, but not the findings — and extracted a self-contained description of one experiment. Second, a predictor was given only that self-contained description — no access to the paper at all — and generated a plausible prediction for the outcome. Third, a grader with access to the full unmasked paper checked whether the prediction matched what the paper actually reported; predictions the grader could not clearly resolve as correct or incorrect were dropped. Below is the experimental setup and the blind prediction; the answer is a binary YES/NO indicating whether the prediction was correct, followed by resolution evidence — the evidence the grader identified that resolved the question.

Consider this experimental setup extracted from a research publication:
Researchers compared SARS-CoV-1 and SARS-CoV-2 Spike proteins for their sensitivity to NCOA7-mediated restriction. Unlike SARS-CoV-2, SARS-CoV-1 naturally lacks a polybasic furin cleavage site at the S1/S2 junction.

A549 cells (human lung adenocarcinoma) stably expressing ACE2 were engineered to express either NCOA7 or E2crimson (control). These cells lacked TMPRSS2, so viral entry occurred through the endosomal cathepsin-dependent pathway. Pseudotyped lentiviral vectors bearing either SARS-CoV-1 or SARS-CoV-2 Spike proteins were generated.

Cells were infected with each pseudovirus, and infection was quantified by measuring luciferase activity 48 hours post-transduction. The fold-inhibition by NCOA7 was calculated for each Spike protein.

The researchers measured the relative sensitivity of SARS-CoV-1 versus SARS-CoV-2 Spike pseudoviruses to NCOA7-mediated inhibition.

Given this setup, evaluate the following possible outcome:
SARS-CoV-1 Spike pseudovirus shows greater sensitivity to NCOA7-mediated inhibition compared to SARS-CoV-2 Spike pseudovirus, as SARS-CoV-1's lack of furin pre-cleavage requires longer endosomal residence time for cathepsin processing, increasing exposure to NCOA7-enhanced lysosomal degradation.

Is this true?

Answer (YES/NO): NO